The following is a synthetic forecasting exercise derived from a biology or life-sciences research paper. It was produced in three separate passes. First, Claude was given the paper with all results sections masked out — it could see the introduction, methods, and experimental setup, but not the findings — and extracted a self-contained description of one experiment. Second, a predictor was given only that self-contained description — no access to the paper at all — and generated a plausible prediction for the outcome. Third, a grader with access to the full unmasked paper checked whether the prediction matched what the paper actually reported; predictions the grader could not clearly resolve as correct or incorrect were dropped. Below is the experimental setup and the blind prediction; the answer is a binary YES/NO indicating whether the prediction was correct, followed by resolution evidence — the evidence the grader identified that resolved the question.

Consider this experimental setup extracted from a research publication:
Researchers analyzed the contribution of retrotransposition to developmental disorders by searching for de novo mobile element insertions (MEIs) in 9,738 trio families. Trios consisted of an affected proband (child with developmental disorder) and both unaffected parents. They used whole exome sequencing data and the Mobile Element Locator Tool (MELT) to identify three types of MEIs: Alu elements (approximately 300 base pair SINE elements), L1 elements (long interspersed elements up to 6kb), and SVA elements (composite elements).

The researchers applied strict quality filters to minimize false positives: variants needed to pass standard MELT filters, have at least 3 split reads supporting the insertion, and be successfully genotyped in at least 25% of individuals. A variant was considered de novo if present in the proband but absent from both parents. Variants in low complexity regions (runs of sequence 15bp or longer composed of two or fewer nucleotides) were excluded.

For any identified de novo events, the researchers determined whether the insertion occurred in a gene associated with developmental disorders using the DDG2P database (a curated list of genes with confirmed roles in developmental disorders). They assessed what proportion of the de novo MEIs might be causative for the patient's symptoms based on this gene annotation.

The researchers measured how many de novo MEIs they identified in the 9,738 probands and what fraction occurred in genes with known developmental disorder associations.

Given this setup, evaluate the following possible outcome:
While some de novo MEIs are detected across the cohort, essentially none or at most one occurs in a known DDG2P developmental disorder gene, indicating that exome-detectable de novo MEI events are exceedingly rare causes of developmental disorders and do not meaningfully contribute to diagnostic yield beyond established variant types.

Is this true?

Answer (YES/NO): NO